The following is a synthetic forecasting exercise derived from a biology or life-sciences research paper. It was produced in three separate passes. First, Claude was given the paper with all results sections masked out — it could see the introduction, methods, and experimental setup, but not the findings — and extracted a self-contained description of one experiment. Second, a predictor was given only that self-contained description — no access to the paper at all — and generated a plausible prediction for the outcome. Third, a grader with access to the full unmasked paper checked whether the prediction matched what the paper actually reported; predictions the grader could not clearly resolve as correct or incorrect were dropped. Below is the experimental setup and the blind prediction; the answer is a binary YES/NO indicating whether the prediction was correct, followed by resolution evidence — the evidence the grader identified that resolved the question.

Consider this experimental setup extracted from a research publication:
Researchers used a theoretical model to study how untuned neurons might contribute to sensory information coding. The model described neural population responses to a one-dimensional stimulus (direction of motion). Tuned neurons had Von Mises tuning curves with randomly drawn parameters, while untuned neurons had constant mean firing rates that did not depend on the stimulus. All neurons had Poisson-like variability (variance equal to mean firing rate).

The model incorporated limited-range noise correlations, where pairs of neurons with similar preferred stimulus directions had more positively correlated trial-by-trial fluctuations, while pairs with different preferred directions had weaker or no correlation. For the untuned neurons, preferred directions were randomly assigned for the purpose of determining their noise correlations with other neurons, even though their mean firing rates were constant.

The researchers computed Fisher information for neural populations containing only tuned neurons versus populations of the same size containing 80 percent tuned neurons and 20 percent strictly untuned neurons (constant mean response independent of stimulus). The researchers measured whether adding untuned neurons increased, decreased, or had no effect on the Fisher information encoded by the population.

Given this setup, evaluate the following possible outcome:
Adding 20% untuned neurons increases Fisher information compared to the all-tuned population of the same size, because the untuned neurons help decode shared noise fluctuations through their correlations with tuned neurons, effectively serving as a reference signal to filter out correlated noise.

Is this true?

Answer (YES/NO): YES